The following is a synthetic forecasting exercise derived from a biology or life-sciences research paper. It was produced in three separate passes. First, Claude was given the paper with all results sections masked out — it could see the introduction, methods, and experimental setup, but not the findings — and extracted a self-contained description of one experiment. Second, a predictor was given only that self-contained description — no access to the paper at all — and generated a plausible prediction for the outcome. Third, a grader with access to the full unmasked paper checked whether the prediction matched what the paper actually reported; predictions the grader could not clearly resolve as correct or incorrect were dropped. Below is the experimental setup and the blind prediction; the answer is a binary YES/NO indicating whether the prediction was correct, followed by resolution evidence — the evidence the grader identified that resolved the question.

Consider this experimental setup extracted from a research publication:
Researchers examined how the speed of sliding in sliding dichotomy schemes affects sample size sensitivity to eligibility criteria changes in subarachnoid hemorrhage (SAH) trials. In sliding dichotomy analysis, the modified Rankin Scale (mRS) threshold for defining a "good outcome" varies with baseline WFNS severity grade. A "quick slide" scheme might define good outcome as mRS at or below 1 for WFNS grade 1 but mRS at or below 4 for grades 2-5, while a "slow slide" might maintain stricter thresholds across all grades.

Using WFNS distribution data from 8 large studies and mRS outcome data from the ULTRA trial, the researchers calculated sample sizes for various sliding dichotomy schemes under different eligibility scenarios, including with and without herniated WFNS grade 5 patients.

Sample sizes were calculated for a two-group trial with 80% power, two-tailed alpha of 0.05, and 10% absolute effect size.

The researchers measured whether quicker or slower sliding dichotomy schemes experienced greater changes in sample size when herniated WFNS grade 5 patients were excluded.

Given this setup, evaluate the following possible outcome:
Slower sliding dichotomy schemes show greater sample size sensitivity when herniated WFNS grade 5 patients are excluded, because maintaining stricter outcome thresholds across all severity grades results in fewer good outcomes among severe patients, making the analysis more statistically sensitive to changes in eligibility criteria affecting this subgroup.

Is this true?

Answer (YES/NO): NO